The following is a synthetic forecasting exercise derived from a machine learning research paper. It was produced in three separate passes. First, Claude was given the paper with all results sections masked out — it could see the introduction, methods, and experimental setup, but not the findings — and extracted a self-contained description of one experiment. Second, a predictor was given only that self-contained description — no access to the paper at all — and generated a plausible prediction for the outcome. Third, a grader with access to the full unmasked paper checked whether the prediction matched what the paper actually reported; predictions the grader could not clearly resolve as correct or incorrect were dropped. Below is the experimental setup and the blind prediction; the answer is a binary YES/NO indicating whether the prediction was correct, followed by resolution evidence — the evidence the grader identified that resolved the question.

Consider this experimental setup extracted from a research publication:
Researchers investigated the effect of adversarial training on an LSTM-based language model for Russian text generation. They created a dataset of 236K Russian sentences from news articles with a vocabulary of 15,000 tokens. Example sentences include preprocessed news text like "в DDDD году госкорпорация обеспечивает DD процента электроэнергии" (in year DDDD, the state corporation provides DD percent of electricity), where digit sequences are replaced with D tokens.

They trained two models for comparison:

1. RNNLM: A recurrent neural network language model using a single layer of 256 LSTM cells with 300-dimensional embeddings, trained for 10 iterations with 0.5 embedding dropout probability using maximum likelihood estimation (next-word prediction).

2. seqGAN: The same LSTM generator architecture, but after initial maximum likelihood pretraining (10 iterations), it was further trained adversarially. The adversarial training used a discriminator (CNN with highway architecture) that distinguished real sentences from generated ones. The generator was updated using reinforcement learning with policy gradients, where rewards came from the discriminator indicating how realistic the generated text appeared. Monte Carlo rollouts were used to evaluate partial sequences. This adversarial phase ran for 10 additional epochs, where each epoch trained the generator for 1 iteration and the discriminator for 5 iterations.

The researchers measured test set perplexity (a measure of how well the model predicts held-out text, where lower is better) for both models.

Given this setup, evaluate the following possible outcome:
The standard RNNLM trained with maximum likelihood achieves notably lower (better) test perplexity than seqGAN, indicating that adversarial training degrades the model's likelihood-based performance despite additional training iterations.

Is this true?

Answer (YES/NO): NO